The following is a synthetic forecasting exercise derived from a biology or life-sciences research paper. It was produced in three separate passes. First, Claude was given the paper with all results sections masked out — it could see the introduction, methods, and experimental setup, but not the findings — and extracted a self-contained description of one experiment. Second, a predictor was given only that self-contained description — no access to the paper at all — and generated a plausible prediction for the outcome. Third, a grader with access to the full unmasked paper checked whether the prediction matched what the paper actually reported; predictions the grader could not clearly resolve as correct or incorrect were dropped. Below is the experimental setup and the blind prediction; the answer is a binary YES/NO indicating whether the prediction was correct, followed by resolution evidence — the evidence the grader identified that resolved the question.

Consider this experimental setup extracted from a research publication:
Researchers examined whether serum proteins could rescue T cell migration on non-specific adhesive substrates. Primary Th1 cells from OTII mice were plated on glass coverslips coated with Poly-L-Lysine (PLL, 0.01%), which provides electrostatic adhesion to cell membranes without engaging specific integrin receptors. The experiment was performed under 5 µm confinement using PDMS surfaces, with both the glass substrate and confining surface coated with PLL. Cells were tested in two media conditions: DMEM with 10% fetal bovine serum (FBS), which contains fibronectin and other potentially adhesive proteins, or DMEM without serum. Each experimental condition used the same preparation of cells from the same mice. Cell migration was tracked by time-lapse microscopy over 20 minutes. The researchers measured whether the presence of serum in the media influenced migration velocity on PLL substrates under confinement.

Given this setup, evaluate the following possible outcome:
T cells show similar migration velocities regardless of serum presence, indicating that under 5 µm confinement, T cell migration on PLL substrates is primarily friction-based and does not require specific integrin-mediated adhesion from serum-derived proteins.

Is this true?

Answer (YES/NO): NO